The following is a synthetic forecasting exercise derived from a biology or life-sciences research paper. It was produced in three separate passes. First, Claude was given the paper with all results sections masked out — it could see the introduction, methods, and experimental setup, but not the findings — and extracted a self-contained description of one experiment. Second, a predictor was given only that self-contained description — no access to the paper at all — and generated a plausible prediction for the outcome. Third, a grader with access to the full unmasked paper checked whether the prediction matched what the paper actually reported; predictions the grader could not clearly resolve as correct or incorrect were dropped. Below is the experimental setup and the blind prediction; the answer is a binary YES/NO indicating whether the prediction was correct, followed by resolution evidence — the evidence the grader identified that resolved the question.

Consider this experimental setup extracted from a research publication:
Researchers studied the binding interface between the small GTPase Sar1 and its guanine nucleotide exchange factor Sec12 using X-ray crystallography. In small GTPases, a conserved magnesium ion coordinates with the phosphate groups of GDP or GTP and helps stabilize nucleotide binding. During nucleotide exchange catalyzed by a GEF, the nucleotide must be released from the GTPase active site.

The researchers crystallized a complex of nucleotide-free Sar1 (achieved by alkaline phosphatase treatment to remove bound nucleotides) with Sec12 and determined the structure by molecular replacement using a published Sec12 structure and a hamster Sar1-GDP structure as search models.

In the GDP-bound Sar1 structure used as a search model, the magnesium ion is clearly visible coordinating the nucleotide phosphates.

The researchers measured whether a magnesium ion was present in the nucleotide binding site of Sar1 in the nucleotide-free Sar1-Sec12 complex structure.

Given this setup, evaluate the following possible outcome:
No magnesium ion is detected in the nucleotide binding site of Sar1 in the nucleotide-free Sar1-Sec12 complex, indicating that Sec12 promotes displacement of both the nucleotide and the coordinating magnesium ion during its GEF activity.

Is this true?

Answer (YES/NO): YES